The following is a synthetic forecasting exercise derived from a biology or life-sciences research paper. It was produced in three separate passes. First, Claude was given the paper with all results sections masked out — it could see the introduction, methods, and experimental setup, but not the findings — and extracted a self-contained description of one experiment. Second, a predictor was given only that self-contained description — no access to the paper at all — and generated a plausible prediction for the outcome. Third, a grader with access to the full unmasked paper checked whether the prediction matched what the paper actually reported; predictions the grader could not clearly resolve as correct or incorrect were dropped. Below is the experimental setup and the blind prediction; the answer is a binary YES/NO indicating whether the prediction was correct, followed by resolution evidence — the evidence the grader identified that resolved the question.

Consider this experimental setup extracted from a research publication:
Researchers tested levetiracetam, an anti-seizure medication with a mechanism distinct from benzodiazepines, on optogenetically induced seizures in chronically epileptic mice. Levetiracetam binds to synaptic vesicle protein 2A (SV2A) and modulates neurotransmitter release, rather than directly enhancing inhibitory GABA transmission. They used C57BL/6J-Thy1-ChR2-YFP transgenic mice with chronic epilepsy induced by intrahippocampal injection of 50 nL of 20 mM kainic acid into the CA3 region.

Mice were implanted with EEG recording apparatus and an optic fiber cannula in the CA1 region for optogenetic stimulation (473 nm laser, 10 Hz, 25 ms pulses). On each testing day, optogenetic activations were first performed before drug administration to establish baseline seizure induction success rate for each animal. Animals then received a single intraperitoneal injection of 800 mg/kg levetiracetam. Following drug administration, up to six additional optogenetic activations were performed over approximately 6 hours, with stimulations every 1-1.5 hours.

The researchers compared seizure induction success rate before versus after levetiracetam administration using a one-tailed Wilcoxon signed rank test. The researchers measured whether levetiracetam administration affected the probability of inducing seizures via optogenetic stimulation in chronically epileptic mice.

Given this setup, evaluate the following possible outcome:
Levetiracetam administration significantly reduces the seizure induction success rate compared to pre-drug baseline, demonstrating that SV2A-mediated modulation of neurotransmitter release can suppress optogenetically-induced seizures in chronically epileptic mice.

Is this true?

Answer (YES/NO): YES